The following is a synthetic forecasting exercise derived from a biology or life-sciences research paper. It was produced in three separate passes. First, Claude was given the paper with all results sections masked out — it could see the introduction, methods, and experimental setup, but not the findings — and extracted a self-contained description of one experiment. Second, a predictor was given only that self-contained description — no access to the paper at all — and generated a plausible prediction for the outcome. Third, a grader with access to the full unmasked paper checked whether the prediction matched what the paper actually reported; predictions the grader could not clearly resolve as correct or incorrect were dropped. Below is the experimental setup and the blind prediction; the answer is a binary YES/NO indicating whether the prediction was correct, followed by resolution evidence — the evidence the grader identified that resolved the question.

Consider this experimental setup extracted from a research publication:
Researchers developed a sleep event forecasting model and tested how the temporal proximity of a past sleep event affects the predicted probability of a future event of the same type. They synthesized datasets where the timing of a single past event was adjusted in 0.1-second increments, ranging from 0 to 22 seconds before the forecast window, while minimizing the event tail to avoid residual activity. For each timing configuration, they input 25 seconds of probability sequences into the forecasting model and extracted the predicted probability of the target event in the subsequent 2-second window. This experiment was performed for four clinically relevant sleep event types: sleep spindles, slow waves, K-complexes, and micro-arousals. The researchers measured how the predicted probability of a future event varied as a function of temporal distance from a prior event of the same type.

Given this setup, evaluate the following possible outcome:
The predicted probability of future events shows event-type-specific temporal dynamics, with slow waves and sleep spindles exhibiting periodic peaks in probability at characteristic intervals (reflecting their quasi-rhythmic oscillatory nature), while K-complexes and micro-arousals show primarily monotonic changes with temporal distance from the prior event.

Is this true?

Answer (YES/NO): NO